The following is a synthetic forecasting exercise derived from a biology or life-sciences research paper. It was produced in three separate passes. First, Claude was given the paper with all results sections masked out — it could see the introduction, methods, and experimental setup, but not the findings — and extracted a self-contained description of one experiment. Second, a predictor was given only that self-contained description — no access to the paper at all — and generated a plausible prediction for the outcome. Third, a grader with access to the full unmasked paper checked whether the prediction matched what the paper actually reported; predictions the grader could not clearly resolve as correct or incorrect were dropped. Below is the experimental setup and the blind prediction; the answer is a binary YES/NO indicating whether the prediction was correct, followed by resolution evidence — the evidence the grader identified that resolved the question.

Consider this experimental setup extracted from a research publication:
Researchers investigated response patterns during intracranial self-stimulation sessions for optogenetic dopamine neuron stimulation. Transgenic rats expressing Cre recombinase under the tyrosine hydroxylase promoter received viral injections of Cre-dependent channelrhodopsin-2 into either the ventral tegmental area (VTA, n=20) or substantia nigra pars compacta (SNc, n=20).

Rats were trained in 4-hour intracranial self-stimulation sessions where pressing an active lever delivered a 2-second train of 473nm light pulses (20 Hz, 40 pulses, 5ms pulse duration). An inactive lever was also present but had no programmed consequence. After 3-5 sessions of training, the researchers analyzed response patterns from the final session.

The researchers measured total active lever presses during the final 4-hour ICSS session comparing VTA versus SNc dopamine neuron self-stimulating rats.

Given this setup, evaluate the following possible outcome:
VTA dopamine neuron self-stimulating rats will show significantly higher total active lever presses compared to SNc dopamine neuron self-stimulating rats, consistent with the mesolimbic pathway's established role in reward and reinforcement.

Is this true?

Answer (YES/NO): YES